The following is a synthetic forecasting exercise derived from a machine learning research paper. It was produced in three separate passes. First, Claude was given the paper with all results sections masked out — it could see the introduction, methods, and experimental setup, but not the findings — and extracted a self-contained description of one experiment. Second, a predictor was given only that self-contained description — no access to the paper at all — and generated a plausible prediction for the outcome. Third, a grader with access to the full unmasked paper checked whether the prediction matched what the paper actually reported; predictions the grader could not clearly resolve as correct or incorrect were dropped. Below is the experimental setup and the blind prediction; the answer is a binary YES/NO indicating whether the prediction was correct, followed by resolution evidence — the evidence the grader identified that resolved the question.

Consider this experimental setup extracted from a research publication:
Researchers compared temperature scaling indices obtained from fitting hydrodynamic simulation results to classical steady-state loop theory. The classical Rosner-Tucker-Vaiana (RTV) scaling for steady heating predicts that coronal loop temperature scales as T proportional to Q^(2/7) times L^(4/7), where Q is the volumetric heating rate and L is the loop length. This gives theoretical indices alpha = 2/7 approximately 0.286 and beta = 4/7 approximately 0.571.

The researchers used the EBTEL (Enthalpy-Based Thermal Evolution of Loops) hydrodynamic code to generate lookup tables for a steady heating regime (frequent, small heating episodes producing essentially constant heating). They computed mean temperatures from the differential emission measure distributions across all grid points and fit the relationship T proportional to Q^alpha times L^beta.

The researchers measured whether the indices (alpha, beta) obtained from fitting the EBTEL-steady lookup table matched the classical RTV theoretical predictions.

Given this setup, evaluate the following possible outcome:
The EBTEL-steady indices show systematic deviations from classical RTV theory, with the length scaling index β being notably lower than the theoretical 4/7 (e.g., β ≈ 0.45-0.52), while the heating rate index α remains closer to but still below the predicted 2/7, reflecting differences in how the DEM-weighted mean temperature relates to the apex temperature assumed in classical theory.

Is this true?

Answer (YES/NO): NO